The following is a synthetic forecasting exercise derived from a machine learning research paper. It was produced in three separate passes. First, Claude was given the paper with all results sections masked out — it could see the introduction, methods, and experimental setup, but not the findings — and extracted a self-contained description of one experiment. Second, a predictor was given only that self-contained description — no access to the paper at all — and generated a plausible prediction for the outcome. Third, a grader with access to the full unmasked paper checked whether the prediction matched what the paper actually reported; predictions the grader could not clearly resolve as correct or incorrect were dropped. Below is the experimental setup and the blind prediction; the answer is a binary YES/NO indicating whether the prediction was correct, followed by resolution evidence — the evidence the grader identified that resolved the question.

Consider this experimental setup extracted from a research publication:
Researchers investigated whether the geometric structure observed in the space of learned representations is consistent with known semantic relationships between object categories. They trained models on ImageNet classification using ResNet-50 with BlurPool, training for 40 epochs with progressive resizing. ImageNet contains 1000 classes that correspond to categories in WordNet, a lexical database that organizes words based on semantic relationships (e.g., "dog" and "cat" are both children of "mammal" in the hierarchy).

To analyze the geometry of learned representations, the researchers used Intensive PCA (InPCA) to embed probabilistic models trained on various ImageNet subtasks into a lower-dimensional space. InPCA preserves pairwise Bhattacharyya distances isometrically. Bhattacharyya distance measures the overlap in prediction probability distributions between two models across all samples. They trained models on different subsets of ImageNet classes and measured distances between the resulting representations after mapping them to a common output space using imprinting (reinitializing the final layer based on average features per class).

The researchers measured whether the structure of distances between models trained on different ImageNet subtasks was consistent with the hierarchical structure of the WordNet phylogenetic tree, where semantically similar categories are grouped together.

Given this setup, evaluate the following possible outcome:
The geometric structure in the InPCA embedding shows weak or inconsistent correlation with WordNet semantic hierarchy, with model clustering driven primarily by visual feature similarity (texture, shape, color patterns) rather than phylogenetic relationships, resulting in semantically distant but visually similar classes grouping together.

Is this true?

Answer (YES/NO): NO